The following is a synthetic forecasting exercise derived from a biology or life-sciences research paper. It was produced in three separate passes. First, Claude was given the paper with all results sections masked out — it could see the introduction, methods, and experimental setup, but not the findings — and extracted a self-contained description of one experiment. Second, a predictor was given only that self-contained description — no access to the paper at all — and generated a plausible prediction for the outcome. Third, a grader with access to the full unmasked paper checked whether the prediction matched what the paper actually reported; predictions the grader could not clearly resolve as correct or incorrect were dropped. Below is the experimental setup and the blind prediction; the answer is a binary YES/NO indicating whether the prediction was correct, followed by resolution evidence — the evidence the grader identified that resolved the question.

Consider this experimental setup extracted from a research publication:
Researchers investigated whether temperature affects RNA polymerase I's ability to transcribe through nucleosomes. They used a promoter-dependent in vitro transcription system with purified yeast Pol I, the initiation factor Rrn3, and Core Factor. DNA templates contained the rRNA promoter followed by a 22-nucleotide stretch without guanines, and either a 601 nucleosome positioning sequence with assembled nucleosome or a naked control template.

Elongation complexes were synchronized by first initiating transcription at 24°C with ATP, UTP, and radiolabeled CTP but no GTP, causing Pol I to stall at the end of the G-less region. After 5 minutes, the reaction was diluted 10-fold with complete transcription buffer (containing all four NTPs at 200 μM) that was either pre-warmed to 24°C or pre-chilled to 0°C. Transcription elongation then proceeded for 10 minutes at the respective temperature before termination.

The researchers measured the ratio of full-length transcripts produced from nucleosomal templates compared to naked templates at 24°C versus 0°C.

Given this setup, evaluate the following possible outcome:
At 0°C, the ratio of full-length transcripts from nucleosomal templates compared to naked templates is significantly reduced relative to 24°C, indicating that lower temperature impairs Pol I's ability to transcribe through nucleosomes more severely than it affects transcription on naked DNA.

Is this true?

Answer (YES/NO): YES